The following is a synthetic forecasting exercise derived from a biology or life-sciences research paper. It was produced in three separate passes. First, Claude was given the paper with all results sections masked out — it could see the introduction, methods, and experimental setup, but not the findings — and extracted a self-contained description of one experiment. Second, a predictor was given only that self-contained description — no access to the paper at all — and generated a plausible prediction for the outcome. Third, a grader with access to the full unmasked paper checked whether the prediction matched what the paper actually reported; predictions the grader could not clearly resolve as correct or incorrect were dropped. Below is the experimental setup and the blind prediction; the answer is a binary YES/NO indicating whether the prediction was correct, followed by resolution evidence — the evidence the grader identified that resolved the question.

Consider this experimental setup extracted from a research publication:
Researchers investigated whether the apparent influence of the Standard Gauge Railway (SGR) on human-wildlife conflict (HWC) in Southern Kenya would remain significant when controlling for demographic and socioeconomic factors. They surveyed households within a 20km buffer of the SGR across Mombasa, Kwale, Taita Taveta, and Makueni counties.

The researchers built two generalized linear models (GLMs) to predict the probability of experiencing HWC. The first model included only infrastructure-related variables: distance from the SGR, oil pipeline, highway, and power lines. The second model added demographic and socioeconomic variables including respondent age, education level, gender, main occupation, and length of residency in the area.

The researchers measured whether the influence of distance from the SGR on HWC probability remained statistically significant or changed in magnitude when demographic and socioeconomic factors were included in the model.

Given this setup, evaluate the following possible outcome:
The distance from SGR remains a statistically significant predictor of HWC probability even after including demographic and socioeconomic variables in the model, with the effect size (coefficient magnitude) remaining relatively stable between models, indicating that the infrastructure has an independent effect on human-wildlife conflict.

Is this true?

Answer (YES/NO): NO